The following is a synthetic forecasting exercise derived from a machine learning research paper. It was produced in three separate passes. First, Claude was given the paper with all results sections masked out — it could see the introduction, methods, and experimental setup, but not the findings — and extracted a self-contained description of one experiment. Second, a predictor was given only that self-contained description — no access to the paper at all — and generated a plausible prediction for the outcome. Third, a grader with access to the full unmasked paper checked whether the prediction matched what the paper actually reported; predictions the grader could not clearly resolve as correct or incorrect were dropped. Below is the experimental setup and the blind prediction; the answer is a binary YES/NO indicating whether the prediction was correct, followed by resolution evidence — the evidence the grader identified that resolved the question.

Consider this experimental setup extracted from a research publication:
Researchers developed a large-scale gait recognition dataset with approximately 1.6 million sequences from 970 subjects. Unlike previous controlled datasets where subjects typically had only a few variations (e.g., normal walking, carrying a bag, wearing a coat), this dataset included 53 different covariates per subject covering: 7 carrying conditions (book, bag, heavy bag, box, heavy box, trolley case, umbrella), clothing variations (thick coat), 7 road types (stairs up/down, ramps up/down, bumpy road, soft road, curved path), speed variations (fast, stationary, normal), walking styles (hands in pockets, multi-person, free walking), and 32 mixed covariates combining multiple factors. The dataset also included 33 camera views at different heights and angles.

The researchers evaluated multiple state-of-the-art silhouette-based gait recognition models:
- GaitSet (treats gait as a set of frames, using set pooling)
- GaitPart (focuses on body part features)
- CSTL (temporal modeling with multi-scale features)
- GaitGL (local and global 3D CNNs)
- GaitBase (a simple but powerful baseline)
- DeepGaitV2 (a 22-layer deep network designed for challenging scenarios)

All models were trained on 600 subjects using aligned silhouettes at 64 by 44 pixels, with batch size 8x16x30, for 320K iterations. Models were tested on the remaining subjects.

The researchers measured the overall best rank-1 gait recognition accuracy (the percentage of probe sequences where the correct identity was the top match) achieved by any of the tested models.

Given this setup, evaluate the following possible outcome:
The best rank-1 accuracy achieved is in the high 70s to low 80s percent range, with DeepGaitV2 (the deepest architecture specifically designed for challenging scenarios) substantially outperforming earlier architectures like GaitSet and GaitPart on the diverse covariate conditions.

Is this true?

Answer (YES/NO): NO